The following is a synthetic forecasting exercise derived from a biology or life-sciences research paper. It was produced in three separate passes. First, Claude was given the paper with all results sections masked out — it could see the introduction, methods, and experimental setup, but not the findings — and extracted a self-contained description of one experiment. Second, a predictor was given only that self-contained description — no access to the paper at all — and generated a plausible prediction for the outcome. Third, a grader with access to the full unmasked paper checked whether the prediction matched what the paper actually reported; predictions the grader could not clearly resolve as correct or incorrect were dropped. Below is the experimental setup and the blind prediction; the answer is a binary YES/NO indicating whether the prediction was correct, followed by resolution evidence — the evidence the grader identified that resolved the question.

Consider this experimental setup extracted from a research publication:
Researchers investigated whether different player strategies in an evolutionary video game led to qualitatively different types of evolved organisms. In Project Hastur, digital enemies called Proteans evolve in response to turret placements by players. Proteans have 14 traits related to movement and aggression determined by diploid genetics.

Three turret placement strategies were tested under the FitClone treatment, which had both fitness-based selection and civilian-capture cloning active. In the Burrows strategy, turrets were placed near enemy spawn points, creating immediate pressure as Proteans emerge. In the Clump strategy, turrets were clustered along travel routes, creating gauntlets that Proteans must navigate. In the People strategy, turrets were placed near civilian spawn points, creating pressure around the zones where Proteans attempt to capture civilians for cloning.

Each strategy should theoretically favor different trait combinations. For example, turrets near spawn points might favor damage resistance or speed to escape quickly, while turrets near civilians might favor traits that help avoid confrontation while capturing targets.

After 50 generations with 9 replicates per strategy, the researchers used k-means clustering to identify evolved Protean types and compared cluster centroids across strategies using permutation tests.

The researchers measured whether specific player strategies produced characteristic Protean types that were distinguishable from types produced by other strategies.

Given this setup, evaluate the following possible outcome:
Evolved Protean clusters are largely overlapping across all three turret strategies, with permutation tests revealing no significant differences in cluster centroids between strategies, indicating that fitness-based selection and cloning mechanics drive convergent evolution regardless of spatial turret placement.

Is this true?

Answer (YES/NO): NO